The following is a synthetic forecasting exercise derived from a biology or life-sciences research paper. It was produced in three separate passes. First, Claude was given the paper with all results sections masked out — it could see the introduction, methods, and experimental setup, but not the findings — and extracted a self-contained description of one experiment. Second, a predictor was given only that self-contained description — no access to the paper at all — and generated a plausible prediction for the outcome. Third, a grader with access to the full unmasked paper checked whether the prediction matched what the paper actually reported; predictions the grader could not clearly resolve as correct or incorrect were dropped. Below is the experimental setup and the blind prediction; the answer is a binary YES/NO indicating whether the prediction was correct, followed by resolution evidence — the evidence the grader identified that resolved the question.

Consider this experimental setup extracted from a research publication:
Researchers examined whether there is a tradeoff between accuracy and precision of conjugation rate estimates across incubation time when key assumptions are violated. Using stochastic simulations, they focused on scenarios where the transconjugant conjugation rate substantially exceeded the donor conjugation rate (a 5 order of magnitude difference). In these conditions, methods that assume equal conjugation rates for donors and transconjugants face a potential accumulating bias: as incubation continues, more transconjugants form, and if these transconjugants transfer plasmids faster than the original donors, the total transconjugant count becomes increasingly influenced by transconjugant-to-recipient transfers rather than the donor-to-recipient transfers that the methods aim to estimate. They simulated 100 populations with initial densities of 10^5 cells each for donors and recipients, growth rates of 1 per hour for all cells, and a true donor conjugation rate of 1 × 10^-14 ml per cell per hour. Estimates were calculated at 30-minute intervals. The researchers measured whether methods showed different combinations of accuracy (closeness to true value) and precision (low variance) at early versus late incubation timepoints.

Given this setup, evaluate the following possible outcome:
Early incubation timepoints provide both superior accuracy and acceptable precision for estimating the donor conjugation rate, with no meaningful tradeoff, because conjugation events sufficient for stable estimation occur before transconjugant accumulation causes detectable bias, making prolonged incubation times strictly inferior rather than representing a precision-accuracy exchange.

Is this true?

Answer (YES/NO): NO